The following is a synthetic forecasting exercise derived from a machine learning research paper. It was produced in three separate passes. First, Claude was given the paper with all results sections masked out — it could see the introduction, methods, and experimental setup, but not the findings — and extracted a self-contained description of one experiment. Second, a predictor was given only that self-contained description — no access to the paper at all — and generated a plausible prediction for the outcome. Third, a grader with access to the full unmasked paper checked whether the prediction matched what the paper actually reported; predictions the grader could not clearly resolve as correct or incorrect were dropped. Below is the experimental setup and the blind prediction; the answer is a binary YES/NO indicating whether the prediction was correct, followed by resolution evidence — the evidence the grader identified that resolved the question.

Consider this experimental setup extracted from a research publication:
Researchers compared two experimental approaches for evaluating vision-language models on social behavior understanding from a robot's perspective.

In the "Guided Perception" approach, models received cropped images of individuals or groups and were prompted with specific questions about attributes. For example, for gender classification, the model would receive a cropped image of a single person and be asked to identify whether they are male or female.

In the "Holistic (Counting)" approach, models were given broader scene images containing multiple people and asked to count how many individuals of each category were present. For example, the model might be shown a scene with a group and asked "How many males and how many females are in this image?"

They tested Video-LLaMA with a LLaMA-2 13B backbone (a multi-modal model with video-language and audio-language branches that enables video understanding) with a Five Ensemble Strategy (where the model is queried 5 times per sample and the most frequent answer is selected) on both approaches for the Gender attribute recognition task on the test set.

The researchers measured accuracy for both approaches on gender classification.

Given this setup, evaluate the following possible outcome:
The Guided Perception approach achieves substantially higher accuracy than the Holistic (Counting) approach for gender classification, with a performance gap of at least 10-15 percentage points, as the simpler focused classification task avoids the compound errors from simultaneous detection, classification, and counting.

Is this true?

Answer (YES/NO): YES